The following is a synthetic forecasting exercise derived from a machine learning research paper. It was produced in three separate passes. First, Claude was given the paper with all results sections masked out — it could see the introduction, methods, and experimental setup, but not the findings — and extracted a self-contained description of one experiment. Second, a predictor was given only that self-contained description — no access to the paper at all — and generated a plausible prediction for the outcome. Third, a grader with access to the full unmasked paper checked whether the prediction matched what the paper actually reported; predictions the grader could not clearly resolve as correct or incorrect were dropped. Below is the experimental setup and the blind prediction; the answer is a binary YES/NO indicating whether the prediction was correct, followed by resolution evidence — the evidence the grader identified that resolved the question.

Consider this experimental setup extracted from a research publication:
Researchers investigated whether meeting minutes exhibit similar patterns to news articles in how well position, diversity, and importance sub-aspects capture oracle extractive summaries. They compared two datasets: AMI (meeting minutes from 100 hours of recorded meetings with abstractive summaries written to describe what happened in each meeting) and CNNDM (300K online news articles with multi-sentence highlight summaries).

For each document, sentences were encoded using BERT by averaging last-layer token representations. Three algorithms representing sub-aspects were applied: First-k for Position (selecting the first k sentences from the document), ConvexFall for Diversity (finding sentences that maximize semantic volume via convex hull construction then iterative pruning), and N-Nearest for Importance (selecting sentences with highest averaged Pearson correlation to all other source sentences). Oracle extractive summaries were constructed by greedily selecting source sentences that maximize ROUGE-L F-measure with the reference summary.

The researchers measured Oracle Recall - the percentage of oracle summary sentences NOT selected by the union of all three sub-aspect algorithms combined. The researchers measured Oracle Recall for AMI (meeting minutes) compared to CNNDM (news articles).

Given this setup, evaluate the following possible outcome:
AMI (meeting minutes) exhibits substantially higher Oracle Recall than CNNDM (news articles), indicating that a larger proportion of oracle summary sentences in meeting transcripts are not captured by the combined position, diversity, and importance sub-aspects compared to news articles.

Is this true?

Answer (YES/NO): YES